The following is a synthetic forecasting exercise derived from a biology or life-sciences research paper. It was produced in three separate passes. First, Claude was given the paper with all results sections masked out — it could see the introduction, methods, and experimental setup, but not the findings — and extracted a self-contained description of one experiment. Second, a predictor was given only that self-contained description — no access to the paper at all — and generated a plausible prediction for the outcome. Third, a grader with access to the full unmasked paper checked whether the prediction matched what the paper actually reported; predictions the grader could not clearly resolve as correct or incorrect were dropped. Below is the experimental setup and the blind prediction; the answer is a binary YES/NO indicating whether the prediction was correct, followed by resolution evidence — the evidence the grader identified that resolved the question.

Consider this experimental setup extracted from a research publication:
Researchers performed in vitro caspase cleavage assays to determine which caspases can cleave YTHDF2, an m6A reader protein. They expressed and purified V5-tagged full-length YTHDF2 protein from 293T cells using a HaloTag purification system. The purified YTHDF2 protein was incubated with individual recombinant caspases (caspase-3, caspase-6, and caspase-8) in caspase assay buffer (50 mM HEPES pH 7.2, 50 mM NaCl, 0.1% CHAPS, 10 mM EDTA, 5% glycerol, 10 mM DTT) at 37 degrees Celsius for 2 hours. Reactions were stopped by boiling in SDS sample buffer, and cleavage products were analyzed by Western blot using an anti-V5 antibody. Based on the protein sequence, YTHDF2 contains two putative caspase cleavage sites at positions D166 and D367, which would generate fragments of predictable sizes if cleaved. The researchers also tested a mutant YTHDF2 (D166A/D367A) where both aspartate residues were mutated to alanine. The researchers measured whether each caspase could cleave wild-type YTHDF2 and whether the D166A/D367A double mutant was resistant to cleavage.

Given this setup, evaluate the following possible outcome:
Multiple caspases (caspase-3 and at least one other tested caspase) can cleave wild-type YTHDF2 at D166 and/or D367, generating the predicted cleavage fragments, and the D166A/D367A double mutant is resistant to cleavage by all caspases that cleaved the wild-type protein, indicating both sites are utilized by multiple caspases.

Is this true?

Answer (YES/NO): YES